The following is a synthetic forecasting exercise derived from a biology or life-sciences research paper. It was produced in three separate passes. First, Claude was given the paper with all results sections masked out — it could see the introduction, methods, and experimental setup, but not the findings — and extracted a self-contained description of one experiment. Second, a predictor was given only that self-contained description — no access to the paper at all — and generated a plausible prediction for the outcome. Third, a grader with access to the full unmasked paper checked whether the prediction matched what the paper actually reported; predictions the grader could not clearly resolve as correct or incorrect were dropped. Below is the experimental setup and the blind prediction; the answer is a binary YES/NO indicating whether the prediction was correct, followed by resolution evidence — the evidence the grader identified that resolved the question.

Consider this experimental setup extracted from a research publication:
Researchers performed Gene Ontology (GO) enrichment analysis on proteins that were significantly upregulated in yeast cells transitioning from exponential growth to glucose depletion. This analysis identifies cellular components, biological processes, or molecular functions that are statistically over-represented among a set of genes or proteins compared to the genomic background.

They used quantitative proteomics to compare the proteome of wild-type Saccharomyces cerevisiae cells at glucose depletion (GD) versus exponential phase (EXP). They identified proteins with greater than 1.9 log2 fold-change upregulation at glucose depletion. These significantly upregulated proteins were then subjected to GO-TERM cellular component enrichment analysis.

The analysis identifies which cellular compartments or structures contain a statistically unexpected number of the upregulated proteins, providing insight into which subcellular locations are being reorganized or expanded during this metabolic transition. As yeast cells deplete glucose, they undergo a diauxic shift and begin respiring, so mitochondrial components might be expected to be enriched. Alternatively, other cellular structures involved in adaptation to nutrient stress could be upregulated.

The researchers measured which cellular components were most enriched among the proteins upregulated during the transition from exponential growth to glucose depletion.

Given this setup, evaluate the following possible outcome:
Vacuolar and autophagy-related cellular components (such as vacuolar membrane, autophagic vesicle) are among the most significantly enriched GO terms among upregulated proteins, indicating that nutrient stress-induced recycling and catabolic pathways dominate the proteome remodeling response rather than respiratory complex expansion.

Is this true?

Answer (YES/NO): NO